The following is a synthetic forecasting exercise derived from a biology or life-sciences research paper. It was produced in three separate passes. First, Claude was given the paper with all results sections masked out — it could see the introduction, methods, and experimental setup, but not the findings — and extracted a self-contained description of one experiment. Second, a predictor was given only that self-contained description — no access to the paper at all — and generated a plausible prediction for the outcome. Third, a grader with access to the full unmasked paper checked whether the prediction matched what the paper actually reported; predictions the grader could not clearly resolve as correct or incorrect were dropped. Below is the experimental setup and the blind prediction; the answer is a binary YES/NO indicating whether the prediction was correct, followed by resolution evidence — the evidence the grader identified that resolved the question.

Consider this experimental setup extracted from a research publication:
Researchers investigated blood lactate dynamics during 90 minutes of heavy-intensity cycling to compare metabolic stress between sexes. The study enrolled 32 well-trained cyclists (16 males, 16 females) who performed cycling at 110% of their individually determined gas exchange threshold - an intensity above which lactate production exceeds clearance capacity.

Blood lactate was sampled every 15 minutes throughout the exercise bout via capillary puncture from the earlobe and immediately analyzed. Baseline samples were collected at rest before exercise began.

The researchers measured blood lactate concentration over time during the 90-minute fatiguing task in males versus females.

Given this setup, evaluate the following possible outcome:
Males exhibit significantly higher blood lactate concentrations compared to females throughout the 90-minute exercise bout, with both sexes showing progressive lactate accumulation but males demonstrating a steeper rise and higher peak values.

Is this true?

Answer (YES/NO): NO